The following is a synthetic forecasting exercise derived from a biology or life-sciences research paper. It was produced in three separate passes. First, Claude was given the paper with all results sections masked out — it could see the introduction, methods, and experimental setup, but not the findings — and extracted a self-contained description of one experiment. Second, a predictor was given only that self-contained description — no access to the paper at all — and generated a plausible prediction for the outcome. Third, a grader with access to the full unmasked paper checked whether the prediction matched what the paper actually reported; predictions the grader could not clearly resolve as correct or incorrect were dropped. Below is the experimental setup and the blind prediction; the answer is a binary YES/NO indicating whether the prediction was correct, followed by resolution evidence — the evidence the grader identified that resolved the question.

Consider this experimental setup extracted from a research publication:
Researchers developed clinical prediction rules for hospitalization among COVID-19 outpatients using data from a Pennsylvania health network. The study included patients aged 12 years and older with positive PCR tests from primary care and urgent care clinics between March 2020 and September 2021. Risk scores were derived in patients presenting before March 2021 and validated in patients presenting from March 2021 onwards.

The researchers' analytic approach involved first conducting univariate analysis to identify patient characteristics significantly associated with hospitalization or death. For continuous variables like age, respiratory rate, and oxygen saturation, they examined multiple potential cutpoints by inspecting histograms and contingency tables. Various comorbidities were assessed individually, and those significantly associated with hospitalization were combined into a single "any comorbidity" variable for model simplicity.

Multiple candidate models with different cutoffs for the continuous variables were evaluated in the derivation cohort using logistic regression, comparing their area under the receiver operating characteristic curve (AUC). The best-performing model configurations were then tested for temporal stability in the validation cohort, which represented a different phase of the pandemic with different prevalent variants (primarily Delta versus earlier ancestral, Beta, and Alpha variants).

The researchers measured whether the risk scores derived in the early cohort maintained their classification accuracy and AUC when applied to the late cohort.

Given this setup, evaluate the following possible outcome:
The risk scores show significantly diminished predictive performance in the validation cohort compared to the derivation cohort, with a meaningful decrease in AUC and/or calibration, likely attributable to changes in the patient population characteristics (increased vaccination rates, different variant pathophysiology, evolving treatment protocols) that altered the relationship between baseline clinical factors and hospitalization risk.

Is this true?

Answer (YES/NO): NO